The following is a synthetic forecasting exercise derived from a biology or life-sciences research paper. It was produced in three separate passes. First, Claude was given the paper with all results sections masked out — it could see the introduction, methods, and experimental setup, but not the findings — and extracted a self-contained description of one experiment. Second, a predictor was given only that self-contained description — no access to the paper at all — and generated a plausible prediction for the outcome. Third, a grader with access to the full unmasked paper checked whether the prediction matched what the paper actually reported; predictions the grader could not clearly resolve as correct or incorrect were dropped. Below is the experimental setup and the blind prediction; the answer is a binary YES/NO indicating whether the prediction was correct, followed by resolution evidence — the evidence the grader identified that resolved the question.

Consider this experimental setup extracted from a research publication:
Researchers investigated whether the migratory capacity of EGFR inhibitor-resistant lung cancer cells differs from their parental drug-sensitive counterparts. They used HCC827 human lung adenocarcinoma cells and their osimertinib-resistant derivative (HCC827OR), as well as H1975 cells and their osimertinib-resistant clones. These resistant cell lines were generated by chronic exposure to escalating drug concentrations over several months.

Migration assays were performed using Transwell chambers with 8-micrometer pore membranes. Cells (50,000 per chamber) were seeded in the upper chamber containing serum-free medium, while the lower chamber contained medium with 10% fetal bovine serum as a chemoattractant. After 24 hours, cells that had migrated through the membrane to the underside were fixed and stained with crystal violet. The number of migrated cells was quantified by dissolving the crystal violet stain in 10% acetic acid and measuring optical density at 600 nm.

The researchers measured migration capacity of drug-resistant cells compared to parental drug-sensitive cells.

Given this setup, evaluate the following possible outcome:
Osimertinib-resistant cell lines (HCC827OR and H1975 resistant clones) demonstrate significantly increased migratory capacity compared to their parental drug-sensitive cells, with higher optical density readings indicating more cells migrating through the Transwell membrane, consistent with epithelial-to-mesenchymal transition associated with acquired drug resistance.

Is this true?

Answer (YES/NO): YES